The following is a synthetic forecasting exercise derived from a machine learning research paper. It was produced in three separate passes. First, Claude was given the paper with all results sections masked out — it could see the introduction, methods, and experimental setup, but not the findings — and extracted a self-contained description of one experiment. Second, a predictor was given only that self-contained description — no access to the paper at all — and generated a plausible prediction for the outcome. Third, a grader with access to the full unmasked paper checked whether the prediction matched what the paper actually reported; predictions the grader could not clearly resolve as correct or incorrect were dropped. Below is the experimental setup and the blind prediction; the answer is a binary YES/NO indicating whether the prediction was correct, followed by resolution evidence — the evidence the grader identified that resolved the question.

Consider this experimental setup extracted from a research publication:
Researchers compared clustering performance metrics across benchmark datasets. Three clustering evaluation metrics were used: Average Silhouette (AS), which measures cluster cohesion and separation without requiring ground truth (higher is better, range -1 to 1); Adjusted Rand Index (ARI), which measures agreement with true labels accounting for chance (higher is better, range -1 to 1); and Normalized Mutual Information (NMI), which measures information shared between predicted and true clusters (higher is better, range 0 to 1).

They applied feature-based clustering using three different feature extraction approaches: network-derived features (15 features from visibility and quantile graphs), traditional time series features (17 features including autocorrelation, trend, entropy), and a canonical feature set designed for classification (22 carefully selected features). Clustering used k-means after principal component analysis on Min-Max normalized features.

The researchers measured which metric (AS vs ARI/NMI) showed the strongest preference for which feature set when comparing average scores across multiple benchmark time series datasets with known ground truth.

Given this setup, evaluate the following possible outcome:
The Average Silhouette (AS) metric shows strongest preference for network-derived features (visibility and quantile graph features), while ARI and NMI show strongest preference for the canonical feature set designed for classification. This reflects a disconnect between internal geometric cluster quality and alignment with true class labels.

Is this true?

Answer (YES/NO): NO